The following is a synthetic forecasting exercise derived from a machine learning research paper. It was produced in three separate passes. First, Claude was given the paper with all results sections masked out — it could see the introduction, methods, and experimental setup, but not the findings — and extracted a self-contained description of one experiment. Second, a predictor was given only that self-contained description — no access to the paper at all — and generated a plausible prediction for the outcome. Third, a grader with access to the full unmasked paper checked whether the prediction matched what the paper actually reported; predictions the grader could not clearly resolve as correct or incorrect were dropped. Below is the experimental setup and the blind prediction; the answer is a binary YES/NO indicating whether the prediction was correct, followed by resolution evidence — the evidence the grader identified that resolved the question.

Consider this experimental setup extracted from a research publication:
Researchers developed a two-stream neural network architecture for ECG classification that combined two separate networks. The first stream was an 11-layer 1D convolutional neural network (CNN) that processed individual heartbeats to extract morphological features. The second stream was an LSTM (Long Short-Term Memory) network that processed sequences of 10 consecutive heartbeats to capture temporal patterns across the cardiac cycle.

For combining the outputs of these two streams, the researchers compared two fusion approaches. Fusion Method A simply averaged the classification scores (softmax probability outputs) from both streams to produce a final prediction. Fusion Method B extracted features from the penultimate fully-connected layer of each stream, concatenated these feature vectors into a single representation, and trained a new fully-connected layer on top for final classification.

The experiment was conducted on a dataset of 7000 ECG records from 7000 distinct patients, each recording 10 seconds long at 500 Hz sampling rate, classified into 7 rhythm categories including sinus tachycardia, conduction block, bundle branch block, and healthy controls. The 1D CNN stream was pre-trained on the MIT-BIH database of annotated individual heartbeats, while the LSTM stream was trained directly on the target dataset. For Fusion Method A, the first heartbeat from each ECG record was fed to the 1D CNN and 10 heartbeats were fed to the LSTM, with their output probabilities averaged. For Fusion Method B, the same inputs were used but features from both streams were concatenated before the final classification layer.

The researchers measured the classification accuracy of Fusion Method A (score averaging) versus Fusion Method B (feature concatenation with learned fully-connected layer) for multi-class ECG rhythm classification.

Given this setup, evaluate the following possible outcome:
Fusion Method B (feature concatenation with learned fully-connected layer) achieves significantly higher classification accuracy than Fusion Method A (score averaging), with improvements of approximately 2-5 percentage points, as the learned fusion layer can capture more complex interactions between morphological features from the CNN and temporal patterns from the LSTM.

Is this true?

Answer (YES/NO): NO